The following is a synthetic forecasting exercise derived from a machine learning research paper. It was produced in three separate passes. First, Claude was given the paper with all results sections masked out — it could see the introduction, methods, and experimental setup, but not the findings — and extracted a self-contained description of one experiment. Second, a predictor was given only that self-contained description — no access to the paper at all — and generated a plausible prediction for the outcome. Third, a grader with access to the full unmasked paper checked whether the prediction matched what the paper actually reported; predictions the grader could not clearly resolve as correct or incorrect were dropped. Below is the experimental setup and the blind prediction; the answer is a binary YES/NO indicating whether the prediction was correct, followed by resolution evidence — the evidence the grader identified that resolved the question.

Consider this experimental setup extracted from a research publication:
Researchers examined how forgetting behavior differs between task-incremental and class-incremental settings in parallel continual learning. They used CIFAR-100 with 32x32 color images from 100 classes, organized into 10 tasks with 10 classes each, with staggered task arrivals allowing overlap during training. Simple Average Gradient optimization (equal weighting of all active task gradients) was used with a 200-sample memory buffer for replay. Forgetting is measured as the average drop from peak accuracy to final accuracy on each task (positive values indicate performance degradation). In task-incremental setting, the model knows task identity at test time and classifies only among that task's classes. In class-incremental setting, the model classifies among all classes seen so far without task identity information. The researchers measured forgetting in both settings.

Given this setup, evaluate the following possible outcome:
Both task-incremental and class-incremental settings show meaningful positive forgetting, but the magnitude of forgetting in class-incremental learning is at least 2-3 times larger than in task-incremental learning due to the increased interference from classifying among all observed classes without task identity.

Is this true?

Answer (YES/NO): NO